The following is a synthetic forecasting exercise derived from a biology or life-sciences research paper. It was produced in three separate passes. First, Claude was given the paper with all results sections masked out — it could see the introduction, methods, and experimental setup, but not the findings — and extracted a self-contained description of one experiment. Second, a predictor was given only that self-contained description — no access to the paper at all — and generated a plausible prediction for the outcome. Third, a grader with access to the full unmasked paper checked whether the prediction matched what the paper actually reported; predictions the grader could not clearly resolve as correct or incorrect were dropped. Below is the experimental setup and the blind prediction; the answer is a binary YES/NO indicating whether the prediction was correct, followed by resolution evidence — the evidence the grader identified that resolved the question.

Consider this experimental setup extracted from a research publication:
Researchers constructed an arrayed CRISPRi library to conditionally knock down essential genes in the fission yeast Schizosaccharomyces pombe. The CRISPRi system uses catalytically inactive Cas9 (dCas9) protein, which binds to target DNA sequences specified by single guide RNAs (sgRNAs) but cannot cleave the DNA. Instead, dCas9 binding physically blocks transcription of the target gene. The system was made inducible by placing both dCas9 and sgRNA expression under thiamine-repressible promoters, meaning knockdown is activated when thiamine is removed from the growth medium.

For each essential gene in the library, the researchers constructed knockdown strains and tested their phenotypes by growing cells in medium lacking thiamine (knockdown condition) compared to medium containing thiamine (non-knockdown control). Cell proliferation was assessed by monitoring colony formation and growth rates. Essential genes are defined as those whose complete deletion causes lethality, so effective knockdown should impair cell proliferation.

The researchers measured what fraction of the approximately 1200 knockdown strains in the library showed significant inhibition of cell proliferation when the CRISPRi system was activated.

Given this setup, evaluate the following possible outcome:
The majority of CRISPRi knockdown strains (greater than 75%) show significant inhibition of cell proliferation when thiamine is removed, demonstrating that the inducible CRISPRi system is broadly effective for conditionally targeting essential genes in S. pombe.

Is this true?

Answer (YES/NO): NO